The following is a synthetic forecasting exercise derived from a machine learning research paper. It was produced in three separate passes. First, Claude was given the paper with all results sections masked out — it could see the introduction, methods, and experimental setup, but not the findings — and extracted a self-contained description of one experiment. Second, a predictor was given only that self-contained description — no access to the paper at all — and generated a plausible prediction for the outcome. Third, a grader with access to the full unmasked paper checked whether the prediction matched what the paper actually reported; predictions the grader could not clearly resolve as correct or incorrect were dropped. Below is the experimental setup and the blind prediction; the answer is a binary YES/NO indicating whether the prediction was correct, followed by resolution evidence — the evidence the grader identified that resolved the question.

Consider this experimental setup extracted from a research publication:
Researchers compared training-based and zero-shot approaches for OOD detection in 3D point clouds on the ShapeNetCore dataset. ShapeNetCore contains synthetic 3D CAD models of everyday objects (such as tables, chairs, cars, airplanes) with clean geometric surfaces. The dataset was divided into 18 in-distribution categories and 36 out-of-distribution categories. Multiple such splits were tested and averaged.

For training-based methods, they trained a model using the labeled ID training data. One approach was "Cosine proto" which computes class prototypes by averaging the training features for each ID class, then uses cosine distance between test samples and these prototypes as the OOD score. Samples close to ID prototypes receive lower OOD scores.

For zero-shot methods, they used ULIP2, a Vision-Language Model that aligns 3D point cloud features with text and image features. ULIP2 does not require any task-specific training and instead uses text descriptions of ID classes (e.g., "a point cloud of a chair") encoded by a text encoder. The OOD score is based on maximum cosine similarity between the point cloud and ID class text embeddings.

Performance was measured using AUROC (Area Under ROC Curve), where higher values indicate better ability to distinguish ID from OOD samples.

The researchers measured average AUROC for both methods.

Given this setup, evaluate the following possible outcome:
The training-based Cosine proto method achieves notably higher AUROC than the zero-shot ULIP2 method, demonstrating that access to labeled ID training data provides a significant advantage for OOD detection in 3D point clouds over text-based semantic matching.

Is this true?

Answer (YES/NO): YES